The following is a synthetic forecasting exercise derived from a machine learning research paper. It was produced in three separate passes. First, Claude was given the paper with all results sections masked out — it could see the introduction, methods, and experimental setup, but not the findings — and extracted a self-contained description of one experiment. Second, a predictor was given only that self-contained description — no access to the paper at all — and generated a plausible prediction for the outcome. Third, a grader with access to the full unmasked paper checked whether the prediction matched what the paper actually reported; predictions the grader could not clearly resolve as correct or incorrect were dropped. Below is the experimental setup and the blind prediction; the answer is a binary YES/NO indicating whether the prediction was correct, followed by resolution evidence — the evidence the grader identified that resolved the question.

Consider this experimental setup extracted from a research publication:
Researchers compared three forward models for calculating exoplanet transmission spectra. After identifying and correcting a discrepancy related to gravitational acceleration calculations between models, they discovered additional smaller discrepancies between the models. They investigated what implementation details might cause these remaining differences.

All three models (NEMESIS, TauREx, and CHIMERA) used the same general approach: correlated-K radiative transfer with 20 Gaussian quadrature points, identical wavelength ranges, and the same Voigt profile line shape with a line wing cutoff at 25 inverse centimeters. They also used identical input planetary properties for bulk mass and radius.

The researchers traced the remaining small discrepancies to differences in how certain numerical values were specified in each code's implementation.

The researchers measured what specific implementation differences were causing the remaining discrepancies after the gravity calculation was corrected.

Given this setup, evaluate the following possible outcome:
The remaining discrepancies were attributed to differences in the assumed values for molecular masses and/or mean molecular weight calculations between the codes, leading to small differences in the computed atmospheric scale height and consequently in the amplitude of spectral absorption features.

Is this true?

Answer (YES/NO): NO